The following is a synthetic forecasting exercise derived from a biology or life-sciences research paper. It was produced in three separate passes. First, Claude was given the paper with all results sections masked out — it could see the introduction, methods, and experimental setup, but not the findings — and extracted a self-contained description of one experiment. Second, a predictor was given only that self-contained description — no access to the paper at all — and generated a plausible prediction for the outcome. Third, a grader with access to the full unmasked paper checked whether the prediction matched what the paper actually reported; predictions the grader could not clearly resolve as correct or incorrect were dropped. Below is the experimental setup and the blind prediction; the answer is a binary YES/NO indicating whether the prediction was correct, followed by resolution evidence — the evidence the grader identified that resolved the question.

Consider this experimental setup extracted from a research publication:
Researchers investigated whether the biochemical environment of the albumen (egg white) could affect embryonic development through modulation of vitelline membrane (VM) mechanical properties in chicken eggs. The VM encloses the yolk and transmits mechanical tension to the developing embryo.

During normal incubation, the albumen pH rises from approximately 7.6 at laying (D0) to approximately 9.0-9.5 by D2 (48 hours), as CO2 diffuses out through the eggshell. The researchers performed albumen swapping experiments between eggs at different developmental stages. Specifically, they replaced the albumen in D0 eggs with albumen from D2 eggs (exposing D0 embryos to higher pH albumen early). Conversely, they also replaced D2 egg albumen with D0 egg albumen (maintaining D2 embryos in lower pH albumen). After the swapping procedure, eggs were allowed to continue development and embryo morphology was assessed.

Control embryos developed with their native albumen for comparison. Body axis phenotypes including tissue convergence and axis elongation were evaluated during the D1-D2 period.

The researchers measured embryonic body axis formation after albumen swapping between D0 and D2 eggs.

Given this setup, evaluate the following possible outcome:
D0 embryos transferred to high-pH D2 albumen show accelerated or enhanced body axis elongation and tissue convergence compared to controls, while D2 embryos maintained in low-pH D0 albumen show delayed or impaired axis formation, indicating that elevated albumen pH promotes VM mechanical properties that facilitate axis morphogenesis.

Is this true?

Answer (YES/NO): NO